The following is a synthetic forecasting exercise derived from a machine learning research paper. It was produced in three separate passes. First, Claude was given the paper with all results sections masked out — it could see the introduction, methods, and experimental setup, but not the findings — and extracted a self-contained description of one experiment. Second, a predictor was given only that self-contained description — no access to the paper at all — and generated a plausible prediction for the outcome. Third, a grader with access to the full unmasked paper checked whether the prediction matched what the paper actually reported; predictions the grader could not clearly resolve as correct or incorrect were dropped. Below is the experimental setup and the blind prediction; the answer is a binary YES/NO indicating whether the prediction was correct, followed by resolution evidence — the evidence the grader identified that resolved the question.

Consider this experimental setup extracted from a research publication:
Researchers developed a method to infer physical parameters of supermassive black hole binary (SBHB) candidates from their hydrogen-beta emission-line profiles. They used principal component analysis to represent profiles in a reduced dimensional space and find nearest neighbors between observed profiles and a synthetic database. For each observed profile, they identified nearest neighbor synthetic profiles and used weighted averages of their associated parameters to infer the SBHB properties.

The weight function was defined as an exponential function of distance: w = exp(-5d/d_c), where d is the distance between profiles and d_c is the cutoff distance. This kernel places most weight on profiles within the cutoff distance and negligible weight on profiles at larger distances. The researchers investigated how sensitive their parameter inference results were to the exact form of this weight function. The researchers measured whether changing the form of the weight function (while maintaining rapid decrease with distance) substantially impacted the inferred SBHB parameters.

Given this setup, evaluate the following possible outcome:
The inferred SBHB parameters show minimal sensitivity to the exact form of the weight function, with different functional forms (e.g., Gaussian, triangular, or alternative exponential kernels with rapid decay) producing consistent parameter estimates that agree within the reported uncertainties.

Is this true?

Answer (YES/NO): YES